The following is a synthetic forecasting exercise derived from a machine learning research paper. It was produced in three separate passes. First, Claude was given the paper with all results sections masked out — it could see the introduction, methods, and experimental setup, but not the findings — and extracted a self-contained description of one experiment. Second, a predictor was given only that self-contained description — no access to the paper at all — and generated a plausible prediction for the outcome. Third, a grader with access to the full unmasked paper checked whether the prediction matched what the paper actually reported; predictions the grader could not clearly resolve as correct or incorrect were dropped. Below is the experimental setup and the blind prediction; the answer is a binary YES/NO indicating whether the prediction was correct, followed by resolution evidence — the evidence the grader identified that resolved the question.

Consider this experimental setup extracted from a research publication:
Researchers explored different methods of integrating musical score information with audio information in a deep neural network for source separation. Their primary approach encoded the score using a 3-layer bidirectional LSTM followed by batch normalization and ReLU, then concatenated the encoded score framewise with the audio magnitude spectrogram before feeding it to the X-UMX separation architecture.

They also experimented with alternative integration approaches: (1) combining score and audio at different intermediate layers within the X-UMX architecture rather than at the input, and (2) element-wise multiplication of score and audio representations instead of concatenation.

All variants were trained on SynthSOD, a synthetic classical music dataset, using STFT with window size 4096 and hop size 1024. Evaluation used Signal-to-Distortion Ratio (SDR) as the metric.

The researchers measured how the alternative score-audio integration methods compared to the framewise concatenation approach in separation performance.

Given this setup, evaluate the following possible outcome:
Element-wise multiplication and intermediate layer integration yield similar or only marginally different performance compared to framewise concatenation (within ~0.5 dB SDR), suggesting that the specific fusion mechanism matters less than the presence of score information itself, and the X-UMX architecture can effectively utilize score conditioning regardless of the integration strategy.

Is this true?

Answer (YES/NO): YES